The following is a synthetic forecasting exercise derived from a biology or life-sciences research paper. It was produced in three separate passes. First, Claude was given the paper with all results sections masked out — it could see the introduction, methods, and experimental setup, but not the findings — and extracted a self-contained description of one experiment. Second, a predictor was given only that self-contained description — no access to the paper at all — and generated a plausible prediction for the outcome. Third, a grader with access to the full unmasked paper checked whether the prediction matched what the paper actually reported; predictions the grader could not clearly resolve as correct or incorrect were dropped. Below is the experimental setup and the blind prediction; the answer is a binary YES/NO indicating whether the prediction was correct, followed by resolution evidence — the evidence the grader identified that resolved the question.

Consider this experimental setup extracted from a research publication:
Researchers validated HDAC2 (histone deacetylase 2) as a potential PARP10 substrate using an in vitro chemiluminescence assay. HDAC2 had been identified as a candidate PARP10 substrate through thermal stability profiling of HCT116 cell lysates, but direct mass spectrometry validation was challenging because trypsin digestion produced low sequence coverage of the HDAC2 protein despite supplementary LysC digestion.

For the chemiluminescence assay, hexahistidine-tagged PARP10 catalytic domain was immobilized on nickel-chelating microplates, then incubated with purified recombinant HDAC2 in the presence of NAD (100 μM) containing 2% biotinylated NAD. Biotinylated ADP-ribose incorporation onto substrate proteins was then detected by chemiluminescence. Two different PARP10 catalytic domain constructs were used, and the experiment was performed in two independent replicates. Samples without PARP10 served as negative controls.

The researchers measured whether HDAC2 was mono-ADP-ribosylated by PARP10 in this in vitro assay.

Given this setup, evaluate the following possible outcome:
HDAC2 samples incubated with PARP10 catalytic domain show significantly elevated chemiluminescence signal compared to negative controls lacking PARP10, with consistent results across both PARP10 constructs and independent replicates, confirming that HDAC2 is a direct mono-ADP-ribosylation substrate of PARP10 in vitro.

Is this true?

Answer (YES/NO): YES